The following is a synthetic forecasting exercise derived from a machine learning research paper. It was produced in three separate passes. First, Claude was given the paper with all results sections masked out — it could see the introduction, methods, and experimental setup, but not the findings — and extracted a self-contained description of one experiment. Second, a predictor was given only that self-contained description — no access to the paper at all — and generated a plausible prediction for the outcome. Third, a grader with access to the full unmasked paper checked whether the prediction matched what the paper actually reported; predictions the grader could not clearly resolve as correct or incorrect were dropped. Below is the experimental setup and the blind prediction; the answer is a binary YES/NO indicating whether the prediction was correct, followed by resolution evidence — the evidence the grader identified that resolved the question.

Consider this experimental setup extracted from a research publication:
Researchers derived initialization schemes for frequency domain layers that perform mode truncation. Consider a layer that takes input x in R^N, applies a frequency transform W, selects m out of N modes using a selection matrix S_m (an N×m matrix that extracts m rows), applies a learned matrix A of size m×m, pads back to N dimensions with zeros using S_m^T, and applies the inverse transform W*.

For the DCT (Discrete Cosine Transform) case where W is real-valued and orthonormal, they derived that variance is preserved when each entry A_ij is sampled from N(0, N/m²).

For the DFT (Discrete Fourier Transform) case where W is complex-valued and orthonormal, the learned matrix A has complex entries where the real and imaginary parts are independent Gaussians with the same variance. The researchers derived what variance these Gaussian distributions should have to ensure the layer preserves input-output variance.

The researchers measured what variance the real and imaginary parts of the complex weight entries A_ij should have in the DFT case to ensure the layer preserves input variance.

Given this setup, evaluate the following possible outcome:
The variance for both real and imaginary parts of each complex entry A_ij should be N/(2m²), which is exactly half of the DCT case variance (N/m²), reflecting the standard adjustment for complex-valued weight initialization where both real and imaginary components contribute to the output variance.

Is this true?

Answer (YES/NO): YES